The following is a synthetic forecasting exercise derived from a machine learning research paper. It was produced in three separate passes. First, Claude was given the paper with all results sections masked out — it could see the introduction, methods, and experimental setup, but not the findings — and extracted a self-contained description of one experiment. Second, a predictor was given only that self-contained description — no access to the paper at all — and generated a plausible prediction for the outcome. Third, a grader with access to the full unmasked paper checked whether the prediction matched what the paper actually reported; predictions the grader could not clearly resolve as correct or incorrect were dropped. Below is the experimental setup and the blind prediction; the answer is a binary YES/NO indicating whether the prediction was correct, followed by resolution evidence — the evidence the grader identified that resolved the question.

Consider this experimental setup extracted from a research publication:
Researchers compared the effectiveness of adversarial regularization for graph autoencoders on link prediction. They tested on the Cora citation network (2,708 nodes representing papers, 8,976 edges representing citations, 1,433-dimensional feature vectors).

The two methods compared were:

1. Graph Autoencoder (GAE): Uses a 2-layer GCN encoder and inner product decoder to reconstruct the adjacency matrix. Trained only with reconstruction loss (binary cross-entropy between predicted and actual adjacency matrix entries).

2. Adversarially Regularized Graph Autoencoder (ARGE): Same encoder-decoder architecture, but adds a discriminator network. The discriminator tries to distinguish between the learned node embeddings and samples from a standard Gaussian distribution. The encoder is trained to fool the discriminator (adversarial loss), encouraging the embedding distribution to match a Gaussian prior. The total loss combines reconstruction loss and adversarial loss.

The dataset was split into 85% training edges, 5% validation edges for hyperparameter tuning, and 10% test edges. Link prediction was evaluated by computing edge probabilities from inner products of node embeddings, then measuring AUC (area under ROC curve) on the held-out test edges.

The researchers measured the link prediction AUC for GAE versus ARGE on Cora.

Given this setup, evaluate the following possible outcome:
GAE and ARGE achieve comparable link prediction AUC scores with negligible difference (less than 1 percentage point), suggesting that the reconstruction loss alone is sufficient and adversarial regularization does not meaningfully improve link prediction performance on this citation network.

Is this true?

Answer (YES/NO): NO